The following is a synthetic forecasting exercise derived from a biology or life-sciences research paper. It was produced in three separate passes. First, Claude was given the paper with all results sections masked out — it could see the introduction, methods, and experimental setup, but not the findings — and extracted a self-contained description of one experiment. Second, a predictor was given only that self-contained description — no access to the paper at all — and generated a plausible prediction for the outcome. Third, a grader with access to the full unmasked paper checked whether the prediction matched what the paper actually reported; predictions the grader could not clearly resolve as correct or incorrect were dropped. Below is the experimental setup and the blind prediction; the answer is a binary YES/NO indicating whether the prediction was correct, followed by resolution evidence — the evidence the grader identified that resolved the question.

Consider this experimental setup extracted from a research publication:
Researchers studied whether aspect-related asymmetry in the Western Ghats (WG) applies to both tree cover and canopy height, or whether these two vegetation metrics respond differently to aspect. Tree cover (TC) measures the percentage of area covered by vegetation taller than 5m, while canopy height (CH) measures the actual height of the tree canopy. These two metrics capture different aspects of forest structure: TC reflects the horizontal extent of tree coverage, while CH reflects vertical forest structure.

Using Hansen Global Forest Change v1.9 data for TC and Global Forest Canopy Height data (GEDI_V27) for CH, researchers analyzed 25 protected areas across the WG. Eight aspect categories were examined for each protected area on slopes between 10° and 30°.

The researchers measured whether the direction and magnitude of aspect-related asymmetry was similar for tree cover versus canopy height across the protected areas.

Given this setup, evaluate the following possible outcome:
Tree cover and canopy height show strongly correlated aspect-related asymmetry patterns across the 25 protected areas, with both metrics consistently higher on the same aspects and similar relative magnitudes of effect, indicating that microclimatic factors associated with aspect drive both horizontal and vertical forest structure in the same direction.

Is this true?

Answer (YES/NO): YES